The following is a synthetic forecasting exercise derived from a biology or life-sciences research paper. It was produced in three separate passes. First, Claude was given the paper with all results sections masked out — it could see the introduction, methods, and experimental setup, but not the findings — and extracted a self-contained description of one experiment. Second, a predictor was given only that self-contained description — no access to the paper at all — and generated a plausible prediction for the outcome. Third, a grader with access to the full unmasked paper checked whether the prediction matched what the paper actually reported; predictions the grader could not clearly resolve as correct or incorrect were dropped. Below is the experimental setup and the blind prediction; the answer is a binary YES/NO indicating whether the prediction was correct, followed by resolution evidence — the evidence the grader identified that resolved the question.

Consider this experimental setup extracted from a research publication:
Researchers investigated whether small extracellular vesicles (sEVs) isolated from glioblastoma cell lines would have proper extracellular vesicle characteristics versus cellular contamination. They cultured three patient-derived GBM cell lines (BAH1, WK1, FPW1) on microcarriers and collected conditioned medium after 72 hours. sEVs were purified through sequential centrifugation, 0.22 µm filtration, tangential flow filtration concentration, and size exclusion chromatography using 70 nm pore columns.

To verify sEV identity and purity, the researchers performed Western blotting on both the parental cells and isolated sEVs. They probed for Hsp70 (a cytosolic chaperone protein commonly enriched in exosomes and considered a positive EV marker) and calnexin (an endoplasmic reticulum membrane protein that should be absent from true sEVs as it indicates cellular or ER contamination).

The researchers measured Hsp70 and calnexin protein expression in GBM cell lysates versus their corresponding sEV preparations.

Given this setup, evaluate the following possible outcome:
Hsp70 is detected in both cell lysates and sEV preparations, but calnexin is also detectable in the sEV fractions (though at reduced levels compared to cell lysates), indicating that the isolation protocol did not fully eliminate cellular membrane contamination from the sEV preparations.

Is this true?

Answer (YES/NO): NO